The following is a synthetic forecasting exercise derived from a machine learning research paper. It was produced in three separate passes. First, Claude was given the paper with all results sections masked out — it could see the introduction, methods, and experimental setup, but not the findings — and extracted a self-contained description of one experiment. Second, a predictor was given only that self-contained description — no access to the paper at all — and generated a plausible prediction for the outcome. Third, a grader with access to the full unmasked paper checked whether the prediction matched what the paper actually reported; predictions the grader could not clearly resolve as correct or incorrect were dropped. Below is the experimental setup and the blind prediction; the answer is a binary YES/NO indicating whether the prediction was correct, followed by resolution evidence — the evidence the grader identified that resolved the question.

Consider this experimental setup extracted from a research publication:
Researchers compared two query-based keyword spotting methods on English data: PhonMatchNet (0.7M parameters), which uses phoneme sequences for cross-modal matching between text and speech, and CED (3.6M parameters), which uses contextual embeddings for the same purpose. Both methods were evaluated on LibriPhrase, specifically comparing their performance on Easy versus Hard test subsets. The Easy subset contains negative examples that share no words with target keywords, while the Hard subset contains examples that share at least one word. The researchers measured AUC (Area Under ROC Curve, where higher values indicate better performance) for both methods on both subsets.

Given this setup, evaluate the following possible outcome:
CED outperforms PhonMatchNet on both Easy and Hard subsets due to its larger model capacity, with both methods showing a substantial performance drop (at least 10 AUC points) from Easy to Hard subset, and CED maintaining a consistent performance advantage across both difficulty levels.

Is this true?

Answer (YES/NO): NO